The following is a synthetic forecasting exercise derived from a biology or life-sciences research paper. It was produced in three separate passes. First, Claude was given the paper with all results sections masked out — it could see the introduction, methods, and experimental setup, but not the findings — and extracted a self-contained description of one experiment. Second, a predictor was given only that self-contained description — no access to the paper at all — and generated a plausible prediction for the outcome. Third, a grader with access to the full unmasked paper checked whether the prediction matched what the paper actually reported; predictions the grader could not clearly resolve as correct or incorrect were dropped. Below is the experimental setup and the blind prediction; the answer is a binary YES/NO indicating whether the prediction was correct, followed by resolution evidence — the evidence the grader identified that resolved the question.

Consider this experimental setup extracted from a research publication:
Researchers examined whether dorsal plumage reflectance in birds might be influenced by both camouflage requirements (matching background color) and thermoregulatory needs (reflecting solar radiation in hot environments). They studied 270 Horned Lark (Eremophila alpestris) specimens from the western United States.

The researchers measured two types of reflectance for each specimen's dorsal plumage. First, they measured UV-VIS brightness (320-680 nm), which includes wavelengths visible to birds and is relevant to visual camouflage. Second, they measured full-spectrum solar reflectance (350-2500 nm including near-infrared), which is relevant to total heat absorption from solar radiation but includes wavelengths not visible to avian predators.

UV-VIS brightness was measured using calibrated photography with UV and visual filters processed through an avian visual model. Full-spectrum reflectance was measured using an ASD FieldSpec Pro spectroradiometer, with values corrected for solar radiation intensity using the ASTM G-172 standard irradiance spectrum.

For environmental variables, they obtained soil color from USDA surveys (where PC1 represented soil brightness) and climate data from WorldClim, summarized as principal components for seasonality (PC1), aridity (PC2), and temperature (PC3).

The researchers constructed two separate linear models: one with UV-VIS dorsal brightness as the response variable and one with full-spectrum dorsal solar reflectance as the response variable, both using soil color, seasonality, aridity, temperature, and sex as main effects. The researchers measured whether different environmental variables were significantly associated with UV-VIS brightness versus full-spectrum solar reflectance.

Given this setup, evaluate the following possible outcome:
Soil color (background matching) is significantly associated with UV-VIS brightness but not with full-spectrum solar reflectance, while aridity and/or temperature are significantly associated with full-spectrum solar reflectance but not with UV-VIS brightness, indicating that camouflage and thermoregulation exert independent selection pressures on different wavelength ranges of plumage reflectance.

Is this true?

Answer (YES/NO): NO